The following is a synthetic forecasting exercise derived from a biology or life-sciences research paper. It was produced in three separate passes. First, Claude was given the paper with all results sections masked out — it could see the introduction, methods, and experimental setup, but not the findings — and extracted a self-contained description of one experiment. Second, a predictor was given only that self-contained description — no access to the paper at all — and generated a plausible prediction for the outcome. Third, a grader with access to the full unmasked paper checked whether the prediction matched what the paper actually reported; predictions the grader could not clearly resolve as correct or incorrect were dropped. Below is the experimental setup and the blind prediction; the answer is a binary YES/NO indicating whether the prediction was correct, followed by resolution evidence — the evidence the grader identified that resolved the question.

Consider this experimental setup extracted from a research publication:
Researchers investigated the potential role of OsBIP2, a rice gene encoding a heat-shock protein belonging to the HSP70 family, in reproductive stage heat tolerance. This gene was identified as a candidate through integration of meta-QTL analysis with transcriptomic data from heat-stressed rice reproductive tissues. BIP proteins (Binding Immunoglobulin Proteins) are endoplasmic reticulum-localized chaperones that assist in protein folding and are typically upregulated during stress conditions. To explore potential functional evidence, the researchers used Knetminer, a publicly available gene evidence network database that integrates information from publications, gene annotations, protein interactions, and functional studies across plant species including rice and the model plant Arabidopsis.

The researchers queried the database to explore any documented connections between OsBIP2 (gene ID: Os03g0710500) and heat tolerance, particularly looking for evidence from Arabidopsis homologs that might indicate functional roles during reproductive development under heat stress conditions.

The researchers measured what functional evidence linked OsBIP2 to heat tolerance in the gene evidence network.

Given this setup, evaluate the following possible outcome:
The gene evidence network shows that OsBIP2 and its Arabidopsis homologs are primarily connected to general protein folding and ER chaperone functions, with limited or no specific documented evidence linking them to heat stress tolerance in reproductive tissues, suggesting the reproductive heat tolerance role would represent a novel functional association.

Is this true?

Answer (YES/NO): NO